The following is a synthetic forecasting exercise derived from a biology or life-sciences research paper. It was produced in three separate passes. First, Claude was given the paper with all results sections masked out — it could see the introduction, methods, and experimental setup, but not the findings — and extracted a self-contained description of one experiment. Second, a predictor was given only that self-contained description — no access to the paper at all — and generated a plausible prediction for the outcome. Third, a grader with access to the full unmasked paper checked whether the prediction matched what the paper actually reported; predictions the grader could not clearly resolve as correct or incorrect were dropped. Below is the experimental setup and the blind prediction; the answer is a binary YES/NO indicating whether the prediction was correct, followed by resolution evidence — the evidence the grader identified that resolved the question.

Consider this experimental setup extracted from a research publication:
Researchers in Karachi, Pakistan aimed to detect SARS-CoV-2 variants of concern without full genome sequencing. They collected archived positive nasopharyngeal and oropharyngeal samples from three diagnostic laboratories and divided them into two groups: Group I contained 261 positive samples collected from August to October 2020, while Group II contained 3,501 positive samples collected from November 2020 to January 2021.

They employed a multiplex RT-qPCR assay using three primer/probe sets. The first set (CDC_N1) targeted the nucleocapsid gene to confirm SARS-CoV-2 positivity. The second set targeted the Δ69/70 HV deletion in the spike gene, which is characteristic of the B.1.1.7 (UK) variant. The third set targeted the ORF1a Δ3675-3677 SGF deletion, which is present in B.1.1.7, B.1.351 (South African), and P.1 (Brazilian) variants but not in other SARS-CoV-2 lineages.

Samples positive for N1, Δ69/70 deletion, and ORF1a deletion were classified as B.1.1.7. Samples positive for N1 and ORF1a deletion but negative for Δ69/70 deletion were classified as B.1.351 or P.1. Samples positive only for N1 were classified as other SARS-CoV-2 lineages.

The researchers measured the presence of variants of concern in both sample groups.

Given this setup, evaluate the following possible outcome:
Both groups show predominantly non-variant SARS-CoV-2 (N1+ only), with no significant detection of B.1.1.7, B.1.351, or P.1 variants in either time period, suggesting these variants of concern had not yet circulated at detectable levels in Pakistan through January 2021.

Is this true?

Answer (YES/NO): NO